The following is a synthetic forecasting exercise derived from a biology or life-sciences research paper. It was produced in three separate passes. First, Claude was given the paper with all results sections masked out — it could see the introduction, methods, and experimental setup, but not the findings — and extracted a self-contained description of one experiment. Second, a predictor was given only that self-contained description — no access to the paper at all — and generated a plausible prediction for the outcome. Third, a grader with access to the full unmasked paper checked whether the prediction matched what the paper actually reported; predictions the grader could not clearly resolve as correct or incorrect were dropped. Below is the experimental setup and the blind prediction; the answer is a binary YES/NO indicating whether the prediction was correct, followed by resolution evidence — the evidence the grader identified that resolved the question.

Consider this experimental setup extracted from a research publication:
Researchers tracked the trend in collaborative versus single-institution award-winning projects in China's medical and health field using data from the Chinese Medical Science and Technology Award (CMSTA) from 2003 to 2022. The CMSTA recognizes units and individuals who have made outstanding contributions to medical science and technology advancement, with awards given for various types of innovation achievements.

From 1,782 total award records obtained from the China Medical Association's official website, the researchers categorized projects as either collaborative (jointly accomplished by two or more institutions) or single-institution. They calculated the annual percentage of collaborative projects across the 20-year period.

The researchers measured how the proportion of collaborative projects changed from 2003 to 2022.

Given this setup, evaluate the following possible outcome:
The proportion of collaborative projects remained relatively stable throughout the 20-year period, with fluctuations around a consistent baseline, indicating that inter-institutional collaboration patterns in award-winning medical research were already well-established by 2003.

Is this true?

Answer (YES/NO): NO